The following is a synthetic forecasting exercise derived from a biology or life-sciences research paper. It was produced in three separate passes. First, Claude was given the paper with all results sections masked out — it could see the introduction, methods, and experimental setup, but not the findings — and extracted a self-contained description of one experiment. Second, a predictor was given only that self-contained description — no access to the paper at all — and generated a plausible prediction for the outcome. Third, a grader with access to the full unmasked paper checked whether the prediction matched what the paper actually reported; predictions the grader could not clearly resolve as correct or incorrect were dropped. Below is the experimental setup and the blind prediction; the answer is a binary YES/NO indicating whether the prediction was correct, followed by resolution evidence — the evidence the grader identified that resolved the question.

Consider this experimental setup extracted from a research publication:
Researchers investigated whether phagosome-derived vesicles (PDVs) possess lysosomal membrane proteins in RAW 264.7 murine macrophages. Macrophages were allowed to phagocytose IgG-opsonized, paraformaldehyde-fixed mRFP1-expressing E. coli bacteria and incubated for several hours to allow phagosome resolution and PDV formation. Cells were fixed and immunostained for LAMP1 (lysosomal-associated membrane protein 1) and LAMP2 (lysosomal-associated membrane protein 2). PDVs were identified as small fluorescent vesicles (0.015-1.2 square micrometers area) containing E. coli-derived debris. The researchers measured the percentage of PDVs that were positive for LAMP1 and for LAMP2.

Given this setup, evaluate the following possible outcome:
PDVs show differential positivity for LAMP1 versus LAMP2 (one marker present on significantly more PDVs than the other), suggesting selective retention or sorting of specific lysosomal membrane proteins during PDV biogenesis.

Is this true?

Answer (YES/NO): NO